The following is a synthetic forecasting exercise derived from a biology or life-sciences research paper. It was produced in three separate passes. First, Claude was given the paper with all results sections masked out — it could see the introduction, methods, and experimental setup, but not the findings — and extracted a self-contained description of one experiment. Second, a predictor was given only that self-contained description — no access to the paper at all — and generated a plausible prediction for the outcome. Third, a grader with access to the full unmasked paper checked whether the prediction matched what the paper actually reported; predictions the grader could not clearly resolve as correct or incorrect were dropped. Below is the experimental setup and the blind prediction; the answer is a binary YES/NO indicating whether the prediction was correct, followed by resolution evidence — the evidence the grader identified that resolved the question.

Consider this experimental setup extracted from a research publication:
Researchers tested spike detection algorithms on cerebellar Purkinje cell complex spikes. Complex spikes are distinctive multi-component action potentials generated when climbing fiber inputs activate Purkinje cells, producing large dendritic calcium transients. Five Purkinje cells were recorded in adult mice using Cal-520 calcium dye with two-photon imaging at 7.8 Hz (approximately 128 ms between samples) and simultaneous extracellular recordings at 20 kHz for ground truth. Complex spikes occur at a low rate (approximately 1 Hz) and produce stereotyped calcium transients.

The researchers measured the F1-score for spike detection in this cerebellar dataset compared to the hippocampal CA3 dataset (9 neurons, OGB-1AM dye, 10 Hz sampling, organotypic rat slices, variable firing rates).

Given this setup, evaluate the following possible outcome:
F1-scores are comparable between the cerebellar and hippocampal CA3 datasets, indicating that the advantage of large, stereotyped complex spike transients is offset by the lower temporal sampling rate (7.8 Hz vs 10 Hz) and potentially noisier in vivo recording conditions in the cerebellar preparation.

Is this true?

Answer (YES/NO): NO